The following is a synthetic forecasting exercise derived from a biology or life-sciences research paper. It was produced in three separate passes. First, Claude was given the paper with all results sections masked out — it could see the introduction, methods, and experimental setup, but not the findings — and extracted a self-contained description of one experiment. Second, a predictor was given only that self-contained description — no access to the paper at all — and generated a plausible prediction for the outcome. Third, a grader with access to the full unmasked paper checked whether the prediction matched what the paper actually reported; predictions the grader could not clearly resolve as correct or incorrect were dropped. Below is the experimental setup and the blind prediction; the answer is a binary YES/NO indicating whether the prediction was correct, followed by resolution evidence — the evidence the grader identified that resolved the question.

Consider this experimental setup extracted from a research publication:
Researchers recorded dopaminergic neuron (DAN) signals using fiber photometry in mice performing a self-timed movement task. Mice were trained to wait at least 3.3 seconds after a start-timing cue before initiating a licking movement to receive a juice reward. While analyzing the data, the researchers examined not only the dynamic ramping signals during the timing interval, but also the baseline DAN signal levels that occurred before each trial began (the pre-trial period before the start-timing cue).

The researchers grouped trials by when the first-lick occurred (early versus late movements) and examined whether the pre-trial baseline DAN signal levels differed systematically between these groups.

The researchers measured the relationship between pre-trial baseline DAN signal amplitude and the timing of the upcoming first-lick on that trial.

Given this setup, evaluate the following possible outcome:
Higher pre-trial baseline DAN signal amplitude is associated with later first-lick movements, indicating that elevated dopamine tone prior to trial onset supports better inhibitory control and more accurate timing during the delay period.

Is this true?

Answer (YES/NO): NO